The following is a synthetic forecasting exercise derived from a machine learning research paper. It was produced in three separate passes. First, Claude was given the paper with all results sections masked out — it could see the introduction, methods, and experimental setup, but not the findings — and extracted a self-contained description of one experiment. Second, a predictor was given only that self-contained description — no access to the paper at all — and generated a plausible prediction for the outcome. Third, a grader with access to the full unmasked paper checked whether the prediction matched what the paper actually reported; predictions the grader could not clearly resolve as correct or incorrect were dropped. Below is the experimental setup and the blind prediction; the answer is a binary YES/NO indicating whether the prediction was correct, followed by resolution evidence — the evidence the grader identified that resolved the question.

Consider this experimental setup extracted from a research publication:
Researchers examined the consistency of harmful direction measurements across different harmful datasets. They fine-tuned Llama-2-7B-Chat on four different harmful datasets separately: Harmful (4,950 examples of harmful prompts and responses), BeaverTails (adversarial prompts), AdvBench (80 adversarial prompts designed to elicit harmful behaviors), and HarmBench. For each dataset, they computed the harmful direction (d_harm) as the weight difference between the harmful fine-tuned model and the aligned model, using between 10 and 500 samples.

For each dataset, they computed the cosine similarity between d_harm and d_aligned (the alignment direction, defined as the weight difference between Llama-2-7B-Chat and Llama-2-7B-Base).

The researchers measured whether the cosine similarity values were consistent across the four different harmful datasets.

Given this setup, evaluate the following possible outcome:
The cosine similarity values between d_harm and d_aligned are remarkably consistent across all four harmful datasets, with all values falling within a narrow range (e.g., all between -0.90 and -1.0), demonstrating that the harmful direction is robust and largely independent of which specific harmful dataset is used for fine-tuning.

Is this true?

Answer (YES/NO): NO